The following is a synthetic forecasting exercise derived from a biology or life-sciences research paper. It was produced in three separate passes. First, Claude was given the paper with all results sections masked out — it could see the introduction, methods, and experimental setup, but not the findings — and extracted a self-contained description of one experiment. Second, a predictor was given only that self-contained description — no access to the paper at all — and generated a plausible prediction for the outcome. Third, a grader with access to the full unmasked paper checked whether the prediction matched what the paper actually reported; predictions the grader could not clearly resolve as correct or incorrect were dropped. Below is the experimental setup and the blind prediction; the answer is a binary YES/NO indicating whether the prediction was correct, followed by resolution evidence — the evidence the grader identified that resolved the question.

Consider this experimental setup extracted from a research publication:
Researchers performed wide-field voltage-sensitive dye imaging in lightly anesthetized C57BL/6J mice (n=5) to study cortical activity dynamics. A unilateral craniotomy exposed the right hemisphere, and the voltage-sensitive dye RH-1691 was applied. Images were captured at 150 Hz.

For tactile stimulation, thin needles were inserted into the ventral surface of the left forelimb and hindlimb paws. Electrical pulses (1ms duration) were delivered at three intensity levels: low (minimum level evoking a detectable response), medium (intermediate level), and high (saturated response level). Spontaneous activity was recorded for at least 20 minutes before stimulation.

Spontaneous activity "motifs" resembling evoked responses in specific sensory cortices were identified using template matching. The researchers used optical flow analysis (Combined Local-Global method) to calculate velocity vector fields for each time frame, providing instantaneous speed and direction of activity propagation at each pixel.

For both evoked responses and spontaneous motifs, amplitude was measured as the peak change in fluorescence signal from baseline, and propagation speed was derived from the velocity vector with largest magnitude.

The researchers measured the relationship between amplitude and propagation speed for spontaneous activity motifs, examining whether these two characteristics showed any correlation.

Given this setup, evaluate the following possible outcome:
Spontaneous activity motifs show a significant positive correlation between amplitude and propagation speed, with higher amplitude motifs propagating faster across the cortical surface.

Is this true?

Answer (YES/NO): YES